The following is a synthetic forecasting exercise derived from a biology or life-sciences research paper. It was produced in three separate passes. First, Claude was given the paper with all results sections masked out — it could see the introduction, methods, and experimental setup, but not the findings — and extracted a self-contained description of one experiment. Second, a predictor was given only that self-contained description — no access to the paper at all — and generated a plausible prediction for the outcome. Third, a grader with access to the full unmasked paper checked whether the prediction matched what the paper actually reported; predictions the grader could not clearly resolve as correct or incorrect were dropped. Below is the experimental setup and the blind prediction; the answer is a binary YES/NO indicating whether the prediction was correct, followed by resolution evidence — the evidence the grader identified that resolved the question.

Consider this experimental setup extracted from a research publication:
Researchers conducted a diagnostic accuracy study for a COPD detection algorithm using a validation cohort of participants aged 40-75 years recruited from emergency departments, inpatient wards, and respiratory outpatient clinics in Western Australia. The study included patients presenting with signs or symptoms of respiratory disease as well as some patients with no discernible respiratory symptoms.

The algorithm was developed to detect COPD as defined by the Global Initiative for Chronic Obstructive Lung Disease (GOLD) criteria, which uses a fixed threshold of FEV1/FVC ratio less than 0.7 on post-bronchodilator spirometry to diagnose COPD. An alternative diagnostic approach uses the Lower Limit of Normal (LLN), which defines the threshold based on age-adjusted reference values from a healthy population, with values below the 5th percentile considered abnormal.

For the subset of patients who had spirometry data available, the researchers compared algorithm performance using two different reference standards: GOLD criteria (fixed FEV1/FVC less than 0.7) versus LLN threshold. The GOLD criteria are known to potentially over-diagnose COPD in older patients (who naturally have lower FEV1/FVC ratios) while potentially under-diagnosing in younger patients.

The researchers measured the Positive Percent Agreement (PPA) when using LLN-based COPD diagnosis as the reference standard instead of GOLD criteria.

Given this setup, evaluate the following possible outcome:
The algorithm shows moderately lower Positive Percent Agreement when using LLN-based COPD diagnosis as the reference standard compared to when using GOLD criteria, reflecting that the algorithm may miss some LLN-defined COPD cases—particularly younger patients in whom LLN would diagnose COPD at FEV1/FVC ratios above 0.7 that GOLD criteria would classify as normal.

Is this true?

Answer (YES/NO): NO